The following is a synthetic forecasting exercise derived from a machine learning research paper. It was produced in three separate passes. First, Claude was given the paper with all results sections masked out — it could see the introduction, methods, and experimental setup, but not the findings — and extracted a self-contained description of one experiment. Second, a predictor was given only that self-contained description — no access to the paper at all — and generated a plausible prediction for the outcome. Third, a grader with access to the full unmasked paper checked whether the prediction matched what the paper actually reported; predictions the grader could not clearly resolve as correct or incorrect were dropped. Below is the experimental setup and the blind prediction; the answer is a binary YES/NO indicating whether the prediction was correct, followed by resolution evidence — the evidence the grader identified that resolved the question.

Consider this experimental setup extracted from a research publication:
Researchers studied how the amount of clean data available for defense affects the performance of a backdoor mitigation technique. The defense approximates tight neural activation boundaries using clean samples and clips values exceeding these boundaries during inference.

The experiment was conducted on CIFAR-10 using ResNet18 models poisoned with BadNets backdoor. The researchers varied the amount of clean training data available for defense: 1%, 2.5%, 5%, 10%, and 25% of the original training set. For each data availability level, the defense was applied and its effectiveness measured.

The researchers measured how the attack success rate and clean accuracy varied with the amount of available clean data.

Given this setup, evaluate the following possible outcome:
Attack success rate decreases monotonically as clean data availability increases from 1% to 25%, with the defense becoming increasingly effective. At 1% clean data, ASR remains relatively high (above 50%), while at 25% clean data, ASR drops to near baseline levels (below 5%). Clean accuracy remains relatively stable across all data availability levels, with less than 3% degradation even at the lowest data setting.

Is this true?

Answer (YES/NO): NO